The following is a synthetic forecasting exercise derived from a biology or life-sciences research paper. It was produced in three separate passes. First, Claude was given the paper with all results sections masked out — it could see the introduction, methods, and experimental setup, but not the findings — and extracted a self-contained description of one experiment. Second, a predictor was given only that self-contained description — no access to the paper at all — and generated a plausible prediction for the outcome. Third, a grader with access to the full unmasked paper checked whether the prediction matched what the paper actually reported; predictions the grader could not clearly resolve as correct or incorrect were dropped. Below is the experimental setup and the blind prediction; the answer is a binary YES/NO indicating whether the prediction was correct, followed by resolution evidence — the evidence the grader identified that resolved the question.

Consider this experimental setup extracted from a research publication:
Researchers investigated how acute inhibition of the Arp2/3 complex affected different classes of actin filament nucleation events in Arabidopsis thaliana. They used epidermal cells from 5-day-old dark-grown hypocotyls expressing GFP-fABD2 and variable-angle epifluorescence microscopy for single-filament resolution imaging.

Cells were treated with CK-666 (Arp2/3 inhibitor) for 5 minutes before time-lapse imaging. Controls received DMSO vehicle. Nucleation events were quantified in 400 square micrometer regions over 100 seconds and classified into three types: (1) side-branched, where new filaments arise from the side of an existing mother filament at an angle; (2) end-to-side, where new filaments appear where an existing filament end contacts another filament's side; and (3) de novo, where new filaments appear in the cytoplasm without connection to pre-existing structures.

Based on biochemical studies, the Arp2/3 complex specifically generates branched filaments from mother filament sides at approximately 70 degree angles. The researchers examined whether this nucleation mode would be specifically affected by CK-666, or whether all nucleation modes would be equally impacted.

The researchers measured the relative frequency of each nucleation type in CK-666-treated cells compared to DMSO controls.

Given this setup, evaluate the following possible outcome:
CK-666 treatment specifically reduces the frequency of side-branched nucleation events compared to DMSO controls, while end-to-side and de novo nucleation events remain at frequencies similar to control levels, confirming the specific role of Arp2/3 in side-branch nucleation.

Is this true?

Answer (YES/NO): YES